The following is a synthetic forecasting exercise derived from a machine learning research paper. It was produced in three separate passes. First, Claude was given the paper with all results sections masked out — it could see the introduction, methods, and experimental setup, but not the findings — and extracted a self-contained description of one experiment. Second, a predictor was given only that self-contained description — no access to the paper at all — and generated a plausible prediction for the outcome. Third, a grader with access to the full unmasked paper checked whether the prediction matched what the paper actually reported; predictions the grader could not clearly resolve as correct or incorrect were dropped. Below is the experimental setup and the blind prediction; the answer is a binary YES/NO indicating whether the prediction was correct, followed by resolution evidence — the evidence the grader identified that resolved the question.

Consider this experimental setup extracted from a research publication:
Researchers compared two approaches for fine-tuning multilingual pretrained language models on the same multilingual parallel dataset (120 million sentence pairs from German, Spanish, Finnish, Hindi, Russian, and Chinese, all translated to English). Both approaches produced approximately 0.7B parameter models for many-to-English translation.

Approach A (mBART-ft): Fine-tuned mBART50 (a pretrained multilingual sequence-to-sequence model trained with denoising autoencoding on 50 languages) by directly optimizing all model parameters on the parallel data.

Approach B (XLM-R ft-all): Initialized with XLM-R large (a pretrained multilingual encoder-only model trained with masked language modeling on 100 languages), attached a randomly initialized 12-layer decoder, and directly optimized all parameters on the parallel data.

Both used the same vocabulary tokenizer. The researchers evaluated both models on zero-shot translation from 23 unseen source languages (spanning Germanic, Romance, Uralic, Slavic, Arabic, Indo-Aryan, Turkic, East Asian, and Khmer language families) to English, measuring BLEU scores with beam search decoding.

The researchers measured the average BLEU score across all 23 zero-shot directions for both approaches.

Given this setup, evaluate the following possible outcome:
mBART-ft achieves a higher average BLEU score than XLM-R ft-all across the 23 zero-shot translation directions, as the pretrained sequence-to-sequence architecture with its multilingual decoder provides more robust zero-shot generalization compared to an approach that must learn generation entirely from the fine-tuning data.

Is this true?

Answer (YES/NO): YES